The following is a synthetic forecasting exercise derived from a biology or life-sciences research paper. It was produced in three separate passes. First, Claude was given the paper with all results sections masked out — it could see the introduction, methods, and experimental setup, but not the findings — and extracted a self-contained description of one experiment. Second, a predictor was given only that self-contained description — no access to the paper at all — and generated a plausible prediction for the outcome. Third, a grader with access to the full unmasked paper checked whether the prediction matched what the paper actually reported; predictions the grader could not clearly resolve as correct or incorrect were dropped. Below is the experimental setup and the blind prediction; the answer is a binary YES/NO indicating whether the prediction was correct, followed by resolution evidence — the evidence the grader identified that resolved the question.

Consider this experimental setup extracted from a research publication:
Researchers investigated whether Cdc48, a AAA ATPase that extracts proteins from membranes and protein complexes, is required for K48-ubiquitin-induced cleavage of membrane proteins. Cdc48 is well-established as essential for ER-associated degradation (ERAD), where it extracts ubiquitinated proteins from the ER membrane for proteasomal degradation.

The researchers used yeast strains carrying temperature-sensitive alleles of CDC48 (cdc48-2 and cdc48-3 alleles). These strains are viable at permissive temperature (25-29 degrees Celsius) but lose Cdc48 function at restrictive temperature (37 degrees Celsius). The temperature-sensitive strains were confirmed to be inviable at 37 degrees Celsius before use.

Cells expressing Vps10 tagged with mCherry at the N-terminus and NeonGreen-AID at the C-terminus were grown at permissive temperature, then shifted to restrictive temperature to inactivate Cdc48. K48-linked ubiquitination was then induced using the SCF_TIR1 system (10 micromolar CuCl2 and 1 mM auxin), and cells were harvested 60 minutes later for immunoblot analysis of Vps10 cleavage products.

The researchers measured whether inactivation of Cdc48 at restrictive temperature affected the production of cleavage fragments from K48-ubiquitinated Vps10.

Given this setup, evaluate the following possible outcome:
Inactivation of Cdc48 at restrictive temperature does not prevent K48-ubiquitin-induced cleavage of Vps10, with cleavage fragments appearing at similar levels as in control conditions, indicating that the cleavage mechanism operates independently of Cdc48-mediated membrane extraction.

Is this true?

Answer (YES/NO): YES